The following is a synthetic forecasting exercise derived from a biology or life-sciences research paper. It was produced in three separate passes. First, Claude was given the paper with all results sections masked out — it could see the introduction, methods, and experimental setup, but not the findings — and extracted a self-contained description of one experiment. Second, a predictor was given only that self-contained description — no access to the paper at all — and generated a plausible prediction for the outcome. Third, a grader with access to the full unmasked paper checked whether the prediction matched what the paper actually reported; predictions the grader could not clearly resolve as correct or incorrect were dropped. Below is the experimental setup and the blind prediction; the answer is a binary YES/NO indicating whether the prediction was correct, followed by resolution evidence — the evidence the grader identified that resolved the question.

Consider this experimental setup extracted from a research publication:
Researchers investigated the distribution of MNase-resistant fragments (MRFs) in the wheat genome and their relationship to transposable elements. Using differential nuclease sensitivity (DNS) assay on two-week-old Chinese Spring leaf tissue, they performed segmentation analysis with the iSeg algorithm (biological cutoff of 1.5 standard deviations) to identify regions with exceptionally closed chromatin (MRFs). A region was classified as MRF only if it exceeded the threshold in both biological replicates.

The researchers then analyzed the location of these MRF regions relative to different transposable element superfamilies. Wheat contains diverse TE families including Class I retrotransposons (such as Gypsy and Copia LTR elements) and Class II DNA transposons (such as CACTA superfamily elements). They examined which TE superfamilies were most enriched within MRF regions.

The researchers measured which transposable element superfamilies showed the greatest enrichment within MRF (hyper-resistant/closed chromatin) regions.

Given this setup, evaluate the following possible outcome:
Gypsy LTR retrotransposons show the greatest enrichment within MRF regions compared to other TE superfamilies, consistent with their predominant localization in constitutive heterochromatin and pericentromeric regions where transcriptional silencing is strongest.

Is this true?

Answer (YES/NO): YES